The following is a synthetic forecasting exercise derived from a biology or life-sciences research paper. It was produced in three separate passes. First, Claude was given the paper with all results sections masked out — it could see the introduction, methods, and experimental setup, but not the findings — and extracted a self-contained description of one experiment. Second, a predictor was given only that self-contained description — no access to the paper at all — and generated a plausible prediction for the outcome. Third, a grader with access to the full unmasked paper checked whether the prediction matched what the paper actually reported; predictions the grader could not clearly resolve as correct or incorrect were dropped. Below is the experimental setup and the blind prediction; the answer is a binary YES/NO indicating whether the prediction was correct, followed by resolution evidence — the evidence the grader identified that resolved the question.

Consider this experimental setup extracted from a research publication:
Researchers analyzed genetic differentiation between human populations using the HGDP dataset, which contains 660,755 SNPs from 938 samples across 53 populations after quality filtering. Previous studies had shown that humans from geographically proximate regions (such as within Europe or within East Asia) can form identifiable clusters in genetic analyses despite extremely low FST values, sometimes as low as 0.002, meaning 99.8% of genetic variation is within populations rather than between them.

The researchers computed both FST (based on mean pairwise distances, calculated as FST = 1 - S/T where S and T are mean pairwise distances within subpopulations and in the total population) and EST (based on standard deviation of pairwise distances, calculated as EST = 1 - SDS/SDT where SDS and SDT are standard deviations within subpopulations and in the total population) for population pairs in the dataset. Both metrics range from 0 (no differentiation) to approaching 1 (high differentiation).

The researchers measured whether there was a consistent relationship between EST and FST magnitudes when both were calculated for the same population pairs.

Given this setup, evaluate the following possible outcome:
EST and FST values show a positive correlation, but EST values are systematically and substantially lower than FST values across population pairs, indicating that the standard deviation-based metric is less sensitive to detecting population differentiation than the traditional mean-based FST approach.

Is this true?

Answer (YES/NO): NO